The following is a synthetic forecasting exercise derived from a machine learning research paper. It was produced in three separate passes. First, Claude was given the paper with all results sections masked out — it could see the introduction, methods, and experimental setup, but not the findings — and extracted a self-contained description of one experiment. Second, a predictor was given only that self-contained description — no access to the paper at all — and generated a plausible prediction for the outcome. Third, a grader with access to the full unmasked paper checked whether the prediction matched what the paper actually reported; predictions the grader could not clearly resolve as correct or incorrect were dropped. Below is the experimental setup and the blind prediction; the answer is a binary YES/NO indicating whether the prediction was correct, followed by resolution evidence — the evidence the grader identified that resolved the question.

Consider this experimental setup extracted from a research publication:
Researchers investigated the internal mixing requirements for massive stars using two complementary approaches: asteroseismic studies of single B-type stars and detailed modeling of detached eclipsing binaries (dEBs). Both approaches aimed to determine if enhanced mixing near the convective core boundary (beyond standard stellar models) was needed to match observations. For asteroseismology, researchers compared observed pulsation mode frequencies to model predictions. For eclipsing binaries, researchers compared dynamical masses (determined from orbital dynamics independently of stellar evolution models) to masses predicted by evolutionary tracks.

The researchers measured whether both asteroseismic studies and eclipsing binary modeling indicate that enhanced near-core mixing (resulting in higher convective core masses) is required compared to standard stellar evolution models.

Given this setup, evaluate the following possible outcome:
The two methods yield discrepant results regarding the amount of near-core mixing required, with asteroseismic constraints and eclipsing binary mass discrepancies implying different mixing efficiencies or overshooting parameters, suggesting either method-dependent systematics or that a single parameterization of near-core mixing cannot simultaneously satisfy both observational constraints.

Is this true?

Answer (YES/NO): NO